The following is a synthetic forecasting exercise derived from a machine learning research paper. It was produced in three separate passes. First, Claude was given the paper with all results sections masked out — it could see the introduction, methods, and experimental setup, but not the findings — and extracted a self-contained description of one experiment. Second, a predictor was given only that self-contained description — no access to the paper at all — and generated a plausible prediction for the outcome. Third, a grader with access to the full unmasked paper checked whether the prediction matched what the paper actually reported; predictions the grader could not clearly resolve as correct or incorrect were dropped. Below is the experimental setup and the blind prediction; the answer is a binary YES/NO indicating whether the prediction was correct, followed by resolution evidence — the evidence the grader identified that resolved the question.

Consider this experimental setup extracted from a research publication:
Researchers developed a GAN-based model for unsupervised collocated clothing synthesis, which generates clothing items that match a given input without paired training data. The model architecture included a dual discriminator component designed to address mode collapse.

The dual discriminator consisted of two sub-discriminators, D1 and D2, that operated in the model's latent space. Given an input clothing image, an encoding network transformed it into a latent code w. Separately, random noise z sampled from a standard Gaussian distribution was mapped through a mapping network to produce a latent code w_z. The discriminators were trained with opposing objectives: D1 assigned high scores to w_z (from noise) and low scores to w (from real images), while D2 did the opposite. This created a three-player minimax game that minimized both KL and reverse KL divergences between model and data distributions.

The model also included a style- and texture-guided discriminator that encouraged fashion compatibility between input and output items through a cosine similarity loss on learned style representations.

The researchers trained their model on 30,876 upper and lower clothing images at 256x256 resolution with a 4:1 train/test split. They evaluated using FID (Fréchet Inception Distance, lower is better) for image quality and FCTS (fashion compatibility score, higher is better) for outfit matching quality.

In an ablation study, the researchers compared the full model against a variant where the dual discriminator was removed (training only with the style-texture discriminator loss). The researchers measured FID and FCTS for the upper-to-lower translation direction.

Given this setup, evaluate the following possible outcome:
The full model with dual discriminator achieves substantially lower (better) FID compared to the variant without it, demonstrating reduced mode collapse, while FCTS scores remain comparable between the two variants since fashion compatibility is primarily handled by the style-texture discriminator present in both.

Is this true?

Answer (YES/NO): YES